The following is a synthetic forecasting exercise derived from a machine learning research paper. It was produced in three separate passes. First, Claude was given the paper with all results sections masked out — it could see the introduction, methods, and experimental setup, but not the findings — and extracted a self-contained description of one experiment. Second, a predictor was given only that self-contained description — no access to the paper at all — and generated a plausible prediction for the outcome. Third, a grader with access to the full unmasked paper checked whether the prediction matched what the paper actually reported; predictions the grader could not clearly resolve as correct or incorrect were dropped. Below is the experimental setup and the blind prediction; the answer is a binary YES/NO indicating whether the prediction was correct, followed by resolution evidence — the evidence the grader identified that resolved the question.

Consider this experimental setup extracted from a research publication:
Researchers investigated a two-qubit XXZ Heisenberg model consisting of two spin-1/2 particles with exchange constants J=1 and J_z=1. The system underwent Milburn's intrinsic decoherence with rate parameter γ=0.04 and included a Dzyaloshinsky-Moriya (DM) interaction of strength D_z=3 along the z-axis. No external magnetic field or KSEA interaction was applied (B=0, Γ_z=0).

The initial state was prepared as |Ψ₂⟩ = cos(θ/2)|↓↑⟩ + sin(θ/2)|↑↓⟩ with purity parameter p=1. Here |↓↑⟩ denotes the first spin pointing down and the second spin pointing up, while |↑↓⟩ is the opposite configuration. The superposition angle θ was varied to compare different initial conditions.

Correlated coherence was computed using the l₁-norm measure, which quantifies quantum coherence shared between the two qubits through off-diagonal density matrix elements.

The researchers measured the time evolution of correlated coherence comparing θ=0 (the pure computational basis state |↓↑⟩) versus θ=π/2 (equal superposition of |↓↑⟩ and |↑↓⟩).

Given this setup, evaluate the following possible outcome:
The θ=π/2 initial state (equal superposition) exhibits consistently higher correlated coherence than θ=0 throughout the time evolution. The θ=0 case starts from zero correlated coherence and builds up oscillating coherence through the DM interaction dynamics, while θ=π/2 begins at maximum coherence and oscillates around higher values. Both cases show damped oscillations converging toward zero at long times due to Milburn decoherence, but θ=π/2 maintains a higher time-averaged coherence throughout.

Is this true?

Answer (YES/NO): NO